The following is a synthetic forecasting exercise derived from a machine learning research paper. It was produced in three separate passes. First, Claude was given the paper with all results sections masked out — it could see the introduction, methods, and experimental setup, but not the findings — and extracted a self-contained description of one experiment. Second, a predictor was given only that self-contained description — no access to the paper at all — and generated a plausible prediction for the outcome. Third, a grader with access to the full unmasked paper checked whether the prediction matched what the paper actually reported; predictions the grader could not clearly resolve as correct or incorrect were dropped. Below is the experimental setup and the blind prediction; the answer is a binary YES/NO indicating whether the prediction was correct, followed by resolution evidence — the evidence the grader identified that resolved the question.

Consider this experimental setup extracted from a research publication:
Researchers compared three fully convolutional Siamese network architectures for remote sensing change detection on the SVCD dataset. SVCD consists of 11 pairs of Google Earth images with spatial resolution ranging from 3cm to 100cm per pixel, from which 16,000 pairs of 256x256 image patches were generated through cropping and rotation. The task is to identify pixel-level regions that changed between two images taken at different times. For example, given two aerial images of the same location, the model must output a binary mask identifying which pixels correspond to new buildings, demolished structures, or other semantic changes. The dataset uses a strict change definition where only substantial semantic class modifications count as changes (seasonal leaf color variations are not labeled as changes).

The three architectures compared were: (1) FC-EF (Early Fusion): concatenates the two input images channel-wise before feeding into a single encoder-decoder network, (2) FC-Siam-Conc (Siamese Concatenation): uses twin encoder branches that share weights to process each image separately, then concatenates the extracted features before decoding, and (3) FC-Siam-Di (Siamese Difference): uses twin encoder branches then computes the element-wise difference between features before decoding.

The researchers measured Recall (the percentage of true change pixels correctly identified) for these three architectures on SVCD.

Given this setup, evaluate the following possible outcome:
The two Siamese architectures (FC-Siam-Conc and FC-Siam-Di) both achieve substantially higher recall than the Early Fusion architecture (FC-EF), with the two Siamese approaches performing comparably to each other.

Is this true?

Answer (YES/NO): NO